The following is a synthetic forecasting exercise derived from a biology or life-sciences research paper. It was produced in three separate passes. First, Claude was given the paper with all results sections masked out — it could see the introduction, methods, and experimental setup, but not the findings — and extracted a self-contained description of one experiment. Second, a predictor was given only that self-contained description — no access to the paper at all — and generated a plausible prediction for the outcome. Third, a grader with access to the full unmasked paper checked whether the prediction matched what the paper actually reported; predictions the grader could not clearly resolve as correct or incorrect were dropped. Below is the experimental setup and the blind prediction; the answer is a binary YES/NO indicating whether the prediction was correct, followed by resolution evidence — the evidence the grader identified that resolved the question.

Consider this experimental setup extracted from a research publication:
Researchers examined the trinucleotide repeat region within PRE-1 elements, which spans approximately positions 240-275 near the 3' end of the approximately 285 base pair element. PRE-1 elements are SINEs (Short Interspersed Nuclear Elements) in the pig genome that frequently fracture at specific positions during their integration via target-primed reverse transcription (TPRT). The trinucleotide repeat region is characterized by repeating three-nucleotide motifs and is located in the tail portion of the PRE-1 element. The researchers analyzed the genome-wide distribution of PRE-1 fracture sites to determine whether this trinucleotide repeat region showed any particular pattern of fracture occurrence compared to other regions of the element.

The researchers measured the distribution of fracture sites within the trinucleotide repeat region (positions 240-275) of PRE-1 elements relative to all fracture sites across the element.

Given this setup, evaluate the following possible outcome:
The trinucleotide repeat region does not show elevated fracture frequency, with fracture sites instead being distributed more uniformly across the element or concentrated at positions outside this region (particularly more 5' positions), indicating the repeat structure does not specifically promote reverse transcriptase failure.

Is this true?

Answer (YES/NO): NO